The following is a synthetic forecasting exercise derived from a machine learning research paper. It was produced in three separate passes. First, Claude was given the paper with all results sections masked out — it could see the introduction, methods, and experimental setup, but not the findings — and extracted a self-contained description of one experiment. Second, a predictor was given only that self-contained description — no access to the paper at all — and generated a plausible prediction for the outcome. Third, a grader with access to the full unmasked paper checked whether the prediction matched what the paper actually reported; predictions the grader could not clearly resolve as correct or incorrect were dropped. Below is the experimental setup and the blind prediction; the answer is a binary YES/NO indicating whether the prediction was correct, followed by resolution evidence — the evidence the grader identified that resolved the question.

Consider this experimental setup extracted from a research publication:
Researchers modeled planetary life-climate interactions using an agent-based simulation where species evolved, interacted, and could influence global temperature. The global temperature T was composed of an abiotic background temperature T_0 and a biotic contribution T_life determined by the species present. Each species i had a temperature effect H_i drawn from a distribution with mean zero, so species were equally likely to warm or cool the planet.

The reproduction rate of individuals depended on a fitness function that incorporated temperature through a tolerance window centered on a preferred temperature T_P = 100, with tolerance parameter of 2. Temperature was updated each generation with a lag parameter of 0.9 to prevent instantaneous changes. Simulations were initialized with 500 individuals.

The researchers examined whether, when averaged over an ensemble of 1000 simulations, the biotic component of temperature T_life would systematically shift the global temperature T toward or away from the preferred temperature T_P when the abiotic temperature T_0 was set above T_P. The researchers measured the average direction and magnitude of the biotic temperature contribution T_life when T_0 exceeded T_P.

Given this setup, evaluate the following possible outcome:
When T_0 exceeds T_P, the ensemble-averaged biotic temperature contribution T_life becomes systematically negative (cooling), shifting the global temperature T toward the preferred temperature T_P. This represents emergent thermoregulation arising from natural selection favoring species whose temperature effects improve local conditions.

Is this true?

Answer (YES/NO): YES